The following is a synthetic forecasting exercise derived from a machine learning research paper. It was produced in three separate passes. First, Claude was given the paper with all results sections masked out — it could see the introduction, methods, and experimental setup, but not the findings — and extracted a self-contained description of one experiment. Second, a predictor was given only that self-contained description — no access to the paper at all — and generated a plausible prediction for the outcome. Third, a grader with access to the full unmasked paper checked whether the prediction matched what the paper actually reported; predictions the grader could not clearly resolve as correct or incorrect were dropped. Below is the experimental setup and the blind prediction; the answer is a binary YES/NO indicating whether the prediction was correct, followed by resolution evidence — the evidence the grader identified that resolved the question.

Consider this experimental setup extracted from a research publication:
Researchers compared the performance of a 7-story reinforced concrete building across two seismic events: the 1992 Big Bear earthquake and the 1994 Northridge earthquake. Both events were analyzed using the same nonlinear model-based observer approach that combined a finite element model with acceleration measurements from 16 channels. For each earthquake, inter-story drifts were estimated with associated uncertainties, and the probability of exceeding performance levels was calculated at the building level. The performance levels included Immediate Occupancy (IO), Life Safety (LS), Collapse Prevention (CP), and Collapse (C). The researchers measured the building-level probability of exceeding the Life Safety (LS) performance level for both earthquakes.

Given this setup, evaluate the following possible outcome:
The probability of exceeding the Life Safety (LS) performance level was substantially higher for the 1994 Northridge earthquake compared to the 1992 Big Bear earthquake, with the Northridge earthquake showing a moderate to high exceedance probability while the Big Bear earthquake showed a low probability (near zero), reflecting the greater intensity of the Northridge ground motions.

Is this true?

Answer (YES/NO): YES